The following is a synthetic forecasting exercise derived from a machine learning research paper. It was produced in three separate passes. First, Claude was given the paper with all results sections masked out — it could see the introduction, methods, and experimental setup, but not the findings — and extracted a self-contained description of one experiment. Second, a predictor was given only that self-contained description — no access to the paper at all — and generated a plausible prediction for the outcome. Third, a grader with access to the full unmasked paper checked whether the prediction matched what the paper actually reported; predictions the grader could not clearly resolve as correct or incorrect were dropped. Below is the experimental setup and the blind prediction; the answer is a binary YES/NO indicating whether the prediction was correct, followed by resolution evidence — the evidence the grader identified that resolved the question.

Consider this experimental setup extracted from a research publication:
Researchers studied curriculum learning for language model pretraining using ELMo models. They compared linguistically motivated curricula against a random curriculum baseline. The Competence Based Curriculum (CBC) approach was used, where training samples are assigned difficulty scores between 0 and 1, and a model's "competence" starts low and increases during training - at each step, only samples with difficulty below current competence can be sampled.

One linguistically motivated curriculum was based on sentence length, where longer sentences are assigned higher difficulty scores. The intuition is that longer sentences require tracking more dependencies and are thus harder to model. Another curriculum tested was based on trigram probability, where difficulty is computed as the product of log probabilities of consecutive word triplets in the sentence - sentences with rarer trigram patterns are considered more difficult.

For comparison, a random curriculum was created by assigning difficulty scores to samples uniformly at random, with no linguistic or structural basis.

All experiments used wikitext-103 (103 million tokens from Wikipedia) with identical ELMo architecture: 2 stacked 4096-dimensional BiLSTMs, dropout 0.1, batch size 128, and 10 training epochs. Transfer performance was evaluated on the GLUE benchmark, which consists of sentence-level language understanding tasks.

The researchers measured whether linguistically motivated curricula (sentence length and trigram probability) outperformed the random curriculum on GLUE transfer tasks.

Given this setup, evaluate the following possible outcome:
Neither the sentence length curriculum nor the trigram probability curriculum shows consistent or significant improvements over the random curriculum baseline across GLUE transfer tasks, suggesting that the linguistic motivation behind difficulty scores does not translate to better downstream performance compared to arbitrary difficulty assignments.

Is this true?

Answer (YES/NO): YES